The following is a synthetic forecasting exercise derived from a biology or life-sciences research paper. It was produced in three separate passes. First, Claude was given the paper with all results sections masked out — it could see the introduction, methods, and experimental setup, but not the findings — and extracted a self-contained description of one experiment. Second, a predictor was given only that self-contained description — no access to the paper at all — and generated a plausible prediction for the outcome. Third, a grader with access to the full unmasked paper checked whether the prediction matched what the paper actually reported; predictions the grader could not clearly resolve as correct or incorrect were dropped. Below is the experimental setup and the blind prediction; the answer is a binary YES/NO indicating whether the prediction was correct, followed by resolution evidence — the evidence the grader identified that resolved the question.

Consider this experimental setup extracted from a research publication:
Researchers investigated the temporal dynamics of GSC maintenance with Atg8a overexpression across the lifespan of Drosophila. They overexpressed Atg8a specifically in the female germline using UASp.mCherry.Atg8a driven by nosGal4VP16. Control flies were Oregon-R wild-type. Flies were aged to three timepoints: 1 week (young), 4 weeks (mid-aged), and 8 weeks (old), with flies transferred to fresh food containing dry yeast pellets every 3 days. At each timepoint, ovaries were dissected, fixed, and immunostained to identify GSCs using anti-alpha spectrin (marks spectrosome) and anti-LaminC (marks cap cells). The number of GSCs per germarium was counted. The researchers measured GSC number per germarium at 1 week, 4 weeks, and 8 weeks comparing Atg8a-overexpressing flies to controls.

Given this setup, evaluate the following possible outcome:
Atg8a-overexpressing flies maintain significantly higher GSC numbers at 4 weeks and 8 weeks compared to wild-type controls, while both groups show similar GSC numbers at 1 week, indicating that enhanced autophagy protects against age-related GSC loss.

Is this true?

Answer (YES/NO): NO